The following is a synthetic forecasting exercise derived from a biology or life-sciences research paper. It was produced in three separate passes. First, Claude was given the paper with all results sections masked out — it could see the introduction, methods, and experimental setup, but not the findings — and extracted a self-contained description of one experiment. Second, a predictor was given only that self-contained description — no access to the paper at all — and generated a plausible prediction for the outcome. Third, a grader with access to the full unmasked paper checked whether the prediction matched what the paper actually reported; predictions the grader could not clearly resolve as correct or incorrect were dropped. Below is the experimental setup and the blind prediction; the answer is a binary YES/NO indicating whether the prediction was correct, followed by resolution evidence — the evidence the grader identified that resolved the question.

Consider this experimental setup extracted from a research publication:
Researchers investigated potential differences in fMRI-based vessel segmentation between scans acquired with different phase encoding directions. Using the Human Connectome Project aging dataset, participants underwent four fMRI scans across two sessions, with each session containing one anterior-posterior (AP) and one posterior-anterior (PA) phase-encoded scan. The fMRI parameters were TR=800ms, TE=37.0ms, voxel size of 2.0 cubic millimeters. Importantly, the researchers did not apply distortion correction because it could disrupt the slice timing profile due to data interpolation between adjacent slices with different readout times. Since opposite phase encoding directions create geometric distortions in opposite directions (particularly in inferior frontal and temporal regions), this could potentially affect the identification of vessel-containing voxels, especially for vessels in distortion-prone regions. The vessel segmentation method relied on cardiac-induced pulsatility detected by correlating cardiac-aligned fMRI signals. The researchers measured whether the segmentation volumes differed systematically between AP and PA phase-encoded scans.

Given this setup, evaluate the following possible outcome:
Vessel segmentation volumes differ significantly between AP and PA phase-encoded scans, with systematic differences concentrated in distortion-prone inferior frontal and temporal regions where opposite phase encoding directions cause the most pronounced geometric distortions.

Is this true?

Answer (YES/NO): NO